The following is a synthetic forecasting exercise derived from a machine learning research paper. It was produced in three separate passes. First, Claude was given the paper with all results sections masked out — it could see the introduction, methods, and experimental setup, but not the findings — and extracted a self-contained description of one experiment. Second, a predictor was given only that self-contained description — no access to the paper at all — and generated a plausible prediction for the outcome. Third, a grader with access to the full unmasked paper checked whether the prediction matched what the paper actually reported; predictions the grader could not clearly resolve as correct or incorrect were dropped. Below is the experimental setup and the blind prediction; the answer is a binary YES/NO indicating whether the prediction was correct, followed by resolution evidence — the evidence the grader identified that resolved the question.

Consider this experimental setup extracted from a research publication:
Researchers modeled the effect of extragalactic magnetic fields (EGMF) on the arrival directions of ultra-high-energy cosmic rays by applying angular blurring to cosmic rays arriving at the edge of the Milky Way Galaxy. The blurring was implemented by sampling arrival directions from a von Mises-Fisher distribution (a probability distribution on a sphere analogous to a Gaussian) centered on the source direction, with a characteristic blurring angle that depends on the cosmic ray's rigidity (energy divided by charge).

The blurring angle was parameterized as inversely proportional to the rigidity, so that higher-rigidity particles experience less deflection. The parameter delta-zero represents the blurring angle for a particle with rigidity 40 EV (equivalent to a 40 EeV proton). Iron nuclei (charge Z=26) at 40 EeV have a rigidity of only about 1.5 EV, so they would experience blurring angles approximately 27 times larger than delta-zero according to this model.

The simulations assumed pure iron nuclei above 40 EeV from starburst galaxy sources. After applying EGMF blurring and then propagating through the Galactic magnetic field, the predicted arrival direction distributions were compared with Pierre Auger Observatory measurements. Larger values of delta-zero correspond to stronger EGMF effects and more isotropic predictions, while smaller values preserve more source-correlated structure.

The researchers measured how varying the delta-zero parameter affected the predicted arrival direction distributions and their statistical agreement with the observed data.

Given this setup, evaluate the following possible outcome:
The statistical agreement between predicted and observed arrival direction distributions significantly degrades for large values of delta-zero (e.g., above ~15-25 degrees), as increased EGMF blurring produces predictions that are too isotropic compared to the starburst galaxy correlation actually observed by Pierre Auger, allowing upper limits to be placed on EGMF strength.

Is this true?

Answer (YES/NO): NO